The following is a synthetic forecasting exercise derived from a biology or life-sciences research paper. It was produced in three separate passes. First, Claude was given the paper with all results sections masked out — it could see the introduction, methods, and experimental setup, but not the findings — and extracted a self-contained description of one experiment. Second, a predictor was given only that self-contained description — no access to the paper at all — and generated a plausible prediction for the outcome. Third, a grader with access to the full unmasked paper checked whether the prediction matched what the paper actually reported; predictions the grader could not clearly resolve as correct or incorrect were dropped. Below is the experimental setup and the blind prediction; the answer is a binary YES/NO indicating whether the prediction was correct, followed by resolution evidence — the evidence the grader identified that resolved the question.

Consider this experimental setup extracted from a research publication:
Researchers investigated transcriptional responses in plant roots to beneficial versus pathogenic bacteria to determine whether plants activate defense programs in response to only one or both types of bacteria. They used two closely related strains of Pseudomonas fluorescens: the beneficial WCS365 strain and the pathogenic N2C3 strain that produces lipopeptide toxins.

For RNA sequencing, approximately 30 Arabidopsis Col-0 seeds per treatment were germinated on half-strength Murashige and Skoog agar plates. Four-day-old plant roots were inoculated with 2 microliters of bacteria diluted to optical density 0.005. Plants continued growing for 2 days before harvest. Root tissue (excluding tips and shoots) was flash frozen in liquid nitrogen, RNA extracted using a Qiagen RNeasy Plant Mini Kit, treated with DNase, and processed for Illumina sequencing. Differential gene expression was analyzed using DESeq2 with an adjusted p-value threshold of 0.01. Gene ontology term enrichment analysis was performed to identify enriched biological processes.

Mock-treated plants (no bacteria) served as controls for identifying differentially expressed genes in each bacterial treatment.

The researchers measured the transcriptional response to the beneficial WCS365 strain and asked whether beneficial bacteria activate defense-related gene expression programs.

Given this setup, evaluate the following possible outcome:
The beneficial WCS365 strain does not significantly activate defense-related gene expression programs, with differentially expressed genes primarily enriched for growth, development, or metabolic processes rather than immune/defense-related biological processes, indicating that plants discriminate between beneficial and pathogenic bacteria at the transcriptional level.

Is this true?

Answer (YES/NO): YES